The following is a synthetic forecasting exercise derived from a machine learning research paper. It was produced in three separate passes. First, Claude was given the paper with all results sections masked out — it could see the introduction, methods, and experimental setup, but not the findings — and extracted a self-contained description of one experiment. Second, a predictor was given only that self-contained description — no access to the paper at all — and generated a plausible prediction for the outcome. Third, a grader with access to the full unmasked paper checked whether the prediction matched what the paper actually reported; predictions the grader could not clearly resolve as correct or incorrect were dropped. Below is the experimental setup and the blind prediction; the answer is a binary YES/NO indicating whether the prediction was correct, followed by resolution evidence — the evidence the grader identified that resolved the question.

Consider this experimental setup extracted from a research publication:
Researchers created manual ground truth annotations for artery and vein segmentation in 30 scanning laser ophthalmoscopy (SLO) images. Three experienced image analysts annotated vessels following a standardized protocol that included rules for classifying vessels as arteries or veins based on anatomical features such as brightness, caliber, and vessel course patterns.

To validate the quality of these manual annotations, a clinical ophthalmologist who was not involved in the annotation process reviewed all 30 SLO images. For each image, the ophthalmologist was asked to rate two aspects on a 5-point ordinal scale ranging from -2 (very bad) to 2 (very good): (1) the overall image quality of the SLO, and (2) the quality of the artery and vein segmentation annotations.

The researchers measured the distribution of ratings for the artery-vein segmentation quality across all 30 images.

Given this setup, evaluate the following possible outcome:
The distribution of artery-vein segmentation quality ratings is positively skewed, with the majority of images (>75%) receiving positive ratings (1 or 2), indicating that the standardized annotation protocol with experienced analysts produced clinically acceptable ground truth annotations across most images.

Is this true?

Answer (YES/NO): YES